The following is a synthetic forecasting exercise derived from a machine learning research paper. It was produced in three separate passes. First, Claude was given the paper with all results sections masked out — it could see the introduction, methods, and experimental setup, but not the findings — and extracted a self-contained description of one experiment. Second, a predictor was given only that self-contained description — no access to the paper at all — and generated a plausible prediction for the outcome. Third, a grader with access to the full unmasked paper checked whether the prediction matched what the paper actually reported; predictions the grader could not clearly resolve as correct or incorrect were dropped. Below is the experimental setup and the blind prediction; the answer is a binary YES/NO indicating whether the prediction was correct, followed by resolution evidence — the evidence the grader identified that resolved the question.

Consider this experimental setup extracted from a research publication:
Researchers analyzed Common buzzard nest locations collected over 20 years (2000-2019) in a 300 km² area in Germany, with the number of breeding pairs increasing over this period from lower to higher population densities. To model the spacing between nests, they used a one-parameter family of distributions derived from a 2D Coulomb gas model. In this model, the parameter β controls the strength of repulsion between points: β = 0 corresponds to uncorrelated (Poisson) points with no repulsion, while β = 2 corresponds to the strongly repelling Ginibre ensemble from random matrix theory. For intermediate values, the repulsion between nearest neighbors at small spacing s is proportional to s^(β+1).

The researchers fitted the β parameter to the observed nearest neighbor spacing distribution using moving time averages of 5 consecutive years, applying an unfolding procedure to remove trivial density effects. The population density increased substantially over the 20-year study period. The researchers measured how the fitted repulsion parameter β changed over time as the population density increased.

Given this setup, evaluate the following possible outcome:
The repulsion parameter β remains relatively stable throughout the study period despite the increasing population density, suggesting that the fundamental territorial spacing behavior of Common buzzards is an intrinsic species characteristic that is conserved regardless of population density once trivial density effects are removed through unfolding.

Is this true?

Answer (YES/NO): NO